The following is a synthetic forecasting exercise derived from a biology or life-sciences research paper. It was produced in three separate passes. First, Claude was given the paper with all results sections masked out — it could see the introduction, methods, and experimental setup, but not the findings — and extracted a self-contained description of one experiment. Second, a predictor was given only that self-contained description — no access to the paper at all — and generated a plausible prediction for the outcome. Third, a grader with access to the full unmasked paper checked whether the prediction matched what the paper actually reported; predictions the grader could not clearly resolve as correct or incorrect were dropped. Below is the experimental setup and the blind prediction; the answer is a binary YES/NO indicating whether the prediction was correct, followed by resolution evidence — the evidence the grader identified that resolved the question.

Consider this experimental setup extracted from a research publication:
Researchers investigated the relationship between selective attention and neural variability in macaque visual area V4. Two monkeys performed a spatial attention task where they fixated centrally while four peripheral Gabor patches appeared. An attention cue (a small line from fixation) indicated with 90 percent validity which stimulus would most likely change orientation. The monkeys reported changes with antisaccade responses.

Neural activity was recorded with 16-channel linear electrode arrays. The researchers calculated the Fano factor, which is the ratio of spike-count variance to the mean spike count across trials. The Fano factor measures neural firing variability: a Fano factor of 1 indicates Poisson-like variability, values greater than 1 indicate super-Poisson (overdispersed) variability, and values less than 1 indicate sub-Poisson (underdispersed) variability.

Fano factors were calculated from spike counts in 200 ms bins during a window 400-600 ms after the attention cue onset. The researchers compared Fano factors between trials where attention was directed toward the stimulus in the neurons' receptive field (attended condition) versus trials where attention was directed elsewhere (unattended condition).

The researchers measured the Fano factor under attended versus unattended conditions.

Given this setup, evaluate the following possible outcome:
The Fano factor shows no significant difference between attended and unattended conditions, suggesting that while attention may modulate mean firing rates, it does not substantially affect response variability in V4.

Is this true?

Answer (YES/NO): NO